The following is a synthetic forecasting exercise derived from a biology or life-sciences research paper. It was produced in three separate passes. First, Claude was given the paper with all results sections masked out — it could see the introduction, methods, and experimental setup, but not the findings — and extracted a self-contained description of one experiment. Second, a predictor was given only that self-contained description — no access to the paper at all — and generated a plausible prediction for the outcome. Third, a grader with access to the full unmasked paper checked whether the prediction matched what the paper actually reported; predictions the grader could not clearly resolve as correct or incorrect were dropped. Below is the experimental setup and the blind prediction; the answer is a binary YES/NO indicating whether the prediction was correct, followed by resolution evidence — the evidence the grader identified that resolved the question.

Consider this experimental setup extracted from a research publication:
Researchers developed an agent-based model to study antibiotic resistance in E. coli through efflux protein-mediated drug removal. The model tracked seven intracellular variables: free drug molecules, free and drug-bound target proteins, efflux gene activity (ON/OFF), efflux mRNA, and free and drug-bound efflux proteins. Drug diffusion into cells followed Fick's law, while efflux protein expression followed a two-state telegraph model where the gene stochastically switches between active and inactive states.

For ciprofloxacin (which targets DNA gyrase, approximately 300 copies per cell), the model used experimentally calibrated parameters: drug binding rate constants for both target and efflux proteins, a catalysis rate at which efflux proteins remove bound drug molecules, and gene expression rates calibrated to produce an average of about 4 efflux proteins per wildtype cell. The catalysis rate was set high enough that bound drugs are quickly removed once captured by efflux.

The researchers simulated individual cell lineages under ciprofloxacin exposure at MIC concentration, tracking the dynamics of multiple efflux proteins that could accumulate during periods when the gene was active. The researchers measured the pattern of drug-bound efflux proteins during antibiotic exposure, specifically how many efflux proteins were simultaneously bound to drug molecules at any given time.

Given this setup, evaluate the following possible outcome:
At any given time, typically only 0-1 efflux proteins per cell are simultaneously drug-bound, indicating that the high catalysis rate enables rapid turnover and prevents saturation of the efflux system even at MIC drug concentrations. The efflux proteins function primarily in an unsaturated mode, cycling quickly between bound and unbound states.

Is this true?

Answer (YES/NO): YES